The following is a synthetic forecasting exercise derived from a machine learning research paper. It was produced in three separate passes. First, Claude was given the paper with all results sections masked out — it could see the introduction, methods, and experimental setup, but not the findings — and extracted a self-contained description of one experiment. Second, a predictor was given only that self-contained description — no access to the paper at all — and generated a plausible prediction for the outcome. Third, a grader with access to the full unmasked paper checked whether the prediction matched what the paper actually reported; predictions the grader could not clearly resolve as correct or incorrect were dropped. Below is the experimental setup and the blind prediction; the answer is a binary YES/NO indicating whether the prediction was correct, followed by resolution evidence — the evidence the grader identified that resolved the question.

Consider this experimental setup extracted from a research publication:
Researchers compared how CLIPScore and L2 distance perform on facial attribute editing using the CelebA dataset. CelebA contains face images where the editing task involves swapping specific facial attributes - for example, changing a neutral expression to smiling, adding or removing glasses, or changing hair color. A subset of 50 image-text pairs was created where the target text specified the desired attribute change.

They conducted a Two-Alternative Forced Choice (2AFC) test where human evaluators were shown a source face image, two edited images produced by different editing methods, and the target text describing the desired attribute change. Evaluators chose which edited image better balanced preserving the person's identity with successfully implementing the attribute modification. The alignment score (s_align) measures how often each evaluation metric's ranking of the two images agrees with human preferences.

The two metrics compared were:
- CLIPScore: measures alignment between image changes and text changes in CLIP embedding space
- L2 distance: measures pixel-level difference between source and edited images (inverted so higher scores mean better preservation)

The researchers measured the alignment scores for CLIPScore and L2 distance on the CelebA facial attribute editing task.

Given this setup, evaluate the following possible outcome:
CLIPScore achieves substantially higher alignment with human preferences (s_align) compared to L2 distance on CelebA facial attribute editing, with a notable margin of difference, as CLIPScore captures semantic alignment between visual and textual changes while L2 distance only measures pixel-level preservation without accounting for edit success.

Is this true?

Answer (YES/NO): NO